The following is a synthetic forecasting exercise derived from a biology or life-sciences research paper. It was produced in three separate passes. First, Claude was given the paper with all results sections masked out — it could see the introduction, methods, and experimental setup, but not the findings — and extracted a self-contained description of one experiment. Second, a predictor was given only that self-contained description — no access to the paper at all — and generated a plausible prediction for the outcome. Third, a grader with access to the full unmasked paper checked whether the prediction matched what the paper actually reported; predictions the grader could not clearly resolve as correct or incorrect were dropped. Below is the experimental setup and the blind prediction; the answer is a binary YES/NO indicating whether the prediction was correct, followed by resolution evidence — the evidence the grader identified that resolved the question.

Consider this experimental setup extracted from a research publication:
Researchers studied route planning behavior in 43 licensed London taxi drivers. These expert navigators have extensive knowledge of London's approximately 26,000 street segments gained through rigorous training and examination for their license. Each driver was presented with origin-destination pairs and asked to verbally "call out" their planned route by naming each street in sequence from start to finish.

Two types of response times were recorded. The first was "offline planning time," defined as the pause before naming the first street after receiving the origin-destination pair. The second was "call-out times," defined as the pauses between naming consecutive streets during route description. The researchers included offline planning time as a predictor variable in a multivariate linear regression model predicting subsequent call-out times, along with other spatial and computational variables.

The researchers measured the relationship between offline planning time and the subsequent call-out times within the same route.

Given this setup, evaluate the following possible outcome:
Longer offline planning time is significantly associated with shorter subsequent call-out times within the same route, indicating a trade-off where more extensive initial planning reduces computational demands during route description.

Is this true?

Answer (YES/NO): NO